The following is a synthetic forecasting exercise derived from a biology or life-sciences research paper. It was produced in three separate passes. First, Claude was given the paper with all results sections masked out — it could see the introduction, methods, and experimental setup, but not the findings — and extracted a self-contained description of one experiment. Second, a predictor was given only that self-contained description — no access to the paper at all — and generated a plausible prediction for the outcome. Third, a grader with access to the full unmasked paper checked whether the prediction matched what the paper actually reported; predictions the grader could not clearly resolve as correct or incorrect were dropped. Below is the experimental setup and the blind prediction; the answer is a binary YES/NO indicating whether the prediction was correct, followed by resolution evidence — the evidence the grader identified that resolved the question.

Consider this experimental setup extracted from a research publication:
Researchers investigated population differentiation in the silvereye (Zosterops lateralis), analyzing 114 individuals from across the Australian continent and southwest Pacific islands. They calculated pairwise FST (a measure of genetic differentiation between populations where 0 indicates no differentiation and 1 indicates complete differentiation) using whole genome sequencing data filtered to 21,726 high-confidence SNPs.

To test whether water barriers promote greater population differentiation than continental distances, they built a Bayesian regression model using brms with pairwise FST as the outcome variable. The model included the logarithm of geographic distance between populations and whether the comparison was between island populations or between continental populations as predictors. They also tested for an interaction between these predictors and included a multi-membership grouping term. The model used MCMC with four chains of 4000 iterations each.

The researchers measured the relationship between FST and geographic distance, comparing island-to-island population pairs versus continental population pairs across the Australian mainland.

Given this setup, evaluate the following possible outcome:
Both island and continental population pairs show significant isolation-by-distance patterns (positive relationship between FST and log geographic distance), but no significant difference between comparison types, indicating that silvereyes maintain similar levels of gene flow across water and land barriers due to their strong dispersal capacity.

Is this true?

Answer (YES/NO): NO